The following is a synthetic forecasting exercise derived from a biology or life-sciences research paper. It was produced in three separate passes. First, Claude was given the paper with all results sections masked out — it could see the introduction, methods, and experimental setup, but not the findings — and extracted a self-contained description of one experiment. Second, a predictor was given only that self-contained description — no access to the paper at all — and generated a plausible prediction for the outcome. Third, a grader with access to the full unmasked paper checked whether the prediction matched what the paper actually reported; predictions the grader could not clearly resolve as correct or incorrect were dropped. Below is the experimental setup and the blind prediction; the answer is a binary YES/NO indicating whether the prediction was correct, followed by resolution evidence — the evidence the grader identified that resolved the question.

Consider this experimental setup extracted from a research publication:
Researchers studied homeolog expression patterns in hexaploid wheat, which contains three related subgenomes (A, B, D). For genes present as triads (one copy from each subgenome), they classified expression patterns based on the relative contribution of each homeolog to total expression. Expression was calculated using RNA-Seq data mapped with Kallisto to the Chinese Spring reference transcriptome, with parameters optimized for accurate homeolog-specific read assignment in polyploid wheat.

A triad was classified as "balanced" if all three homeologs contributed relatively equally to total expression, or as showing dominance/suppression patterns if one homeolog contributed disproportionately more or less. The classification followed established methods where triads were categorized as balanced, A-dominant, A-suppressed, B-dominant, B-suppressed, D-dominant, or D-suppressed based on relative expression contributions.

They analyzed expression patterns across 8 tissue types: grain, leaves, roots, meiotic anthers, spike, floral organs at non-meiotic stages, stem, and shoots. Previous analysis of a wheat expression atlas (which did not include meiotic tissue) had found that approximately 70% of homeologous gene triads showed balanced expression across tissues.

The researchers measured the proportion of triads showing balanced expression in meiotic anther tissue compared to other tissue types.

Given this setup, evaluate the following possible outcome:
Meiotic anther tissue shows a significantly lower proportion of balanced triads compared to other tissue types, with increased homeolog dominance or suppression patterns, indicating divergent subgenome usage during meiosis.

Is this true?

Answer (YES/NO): NO